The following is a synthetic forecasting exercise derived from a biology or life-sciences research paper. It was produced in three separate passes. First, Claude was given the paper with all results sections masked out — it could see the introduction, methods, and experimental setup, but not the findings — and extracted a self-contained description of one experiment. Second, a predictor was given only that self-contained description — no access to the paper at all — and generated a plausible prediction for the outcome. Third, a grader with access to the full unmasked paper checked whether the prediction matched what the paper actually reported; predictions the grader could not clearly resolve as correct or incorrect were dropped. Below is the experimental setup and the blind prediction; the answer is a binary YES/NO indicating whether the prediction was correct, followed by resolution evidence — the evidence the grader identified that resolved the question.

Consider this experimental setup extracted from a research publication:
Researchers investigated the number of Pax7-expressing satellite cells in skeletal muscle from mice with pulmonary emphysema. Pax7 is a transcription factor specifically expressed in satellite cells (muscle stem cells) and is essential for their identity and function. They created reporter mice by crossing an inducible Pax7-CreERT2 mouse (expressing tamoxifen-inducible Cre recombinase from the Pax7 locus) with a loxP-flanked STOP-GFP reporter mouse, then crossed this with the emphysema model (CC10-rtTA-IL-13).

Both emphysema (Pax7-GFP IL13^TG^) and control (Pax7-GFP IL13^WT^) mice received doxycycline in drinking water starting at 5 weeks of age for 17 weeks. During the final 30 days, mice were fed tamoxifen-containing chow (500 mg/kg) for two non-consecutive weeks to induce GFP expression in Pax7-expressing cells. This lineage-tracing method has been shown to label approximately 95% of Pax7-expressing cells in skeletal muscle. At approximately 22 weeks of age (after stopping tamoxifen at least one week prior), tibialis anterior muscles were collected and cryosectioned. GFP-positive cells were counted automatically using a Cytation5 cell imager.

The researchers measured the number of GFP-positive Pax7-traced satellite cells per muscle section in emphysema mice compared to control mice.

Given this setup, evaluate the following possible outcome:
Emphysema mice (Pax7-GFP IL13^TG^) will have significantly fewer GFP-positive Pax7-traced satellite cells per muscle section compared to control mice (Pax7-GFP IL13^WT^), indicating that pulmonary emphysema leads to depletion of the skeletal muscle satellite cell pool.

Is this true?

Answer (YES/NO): NO